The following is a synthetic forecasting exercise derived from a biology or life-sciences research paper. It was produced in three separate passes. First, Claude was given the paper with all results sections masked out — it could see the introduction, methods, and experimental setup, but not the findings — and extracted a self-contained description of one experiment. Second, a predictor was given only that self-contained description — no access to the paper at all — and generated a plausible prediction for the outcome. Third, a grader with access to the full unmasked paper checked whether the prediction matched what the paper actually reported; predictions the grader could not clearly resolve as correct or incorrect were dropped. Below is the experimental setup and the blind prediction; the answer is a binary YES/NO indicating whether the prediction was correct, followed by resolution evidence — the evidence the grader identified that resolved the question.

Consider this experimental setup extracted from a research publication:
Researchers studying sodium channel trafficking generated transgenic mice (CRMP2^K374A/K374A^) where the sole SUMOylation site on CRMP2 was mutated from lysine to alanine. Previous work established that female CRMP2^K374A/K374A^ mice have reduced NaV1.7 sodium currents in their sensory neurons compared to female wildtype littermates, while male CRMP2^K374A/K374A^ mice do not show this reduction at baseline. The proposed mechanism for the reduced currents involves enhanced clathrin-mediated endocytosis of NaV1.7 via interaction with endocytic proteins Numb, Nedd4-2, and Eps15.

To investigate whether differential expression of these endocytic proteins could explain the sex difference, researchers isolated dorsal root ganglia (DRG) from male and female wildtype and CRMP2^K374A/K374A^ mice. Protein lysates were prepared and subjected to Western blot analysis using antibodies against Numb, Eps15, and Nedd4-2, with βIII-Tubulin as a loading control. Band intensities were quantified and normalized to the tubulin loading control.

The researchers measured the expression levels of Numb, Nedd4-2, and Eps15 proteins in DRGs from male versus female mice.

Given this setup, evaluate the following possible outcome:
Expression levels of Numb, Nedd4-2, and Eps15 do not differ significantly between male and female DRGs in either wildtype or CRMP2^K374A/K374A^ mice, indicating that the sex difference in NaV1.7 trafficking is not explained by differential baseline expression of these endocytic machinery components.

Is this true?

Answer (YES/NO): YES